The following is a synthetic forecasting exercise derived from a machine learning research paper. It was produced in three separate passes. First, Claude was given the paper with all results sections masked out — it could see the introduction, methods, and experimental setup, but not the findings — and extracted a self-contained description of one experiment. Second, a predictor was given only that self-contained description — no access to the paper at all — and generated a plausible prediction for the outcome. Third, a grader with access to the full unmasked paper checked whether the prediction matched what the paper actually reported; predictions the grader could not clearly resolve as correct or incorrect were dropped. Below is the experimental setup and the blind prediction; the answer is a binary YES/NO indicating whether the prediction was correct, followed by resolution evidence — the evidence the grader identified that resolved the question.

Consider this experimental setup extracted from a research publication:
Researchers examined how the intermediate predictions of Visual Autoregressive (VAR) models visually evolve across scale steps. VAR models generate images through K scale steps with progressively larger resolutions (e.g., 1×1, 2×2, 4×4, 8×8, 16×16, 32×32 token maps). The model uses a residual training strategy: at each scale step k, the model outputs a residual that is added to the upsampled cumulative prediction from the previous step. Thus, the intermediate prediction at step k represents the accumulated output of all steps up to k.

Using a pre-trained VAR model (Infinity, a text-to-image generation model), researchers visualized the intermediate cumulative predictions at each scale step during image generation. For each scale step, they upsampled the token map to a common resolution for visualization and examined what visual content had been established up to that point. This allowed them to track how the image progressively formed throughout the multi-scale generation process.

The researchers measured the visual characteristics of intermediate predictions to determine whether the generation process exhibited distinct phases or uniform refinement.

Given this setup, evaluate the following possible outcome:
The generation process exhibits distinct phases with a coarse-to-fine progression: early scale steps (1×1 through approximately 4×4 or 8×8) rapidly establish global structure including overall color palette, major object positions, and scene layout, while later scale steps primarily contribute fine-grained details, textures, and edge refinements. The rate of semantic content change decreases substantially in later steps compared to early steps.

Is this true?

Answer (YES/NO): YES